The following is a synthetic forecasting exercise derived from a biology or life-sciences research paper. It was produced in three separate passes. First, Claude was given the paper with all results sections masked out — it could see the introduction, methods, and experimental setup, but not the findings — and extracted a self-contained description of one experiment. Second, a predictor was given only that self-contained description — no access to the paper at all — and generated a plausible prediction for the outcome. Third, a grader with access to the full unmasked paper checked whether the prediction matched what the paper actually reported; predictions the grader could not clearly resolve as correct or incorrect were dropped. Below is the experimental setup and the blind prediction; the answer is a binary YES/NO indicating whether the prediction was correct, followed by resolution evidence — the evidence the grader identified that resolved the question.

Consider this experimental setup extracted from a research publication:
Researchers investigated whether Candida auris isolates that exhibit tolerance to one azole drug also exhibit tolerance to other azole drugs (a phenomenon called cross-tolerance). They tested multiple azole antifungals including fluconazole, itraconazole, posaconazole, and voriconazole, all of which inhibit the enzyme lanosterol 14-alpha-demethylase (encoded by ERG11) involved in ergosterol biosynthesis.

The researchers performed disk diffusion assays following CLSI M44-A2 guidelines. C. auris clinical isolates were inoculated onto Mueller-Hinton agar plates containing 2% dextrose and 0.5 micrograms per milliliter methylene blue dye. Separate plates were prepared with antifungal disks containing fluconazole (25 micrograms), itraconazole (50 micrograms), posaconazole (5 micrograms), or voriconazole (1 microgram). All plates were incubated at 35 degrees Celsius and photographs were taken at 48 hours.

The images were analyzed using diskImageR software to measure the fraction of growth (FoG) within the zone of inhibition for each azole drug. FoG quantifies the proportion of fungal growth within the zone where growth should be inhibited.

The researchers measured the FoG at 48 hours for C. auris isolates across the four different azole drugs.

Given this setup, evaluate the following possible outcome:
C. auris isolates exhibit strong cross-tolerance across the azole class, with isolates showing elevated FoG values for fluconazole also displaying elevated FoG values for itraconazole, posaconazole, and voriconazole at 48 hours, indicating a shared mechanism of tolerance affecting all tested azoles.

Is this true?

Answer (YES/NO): NO